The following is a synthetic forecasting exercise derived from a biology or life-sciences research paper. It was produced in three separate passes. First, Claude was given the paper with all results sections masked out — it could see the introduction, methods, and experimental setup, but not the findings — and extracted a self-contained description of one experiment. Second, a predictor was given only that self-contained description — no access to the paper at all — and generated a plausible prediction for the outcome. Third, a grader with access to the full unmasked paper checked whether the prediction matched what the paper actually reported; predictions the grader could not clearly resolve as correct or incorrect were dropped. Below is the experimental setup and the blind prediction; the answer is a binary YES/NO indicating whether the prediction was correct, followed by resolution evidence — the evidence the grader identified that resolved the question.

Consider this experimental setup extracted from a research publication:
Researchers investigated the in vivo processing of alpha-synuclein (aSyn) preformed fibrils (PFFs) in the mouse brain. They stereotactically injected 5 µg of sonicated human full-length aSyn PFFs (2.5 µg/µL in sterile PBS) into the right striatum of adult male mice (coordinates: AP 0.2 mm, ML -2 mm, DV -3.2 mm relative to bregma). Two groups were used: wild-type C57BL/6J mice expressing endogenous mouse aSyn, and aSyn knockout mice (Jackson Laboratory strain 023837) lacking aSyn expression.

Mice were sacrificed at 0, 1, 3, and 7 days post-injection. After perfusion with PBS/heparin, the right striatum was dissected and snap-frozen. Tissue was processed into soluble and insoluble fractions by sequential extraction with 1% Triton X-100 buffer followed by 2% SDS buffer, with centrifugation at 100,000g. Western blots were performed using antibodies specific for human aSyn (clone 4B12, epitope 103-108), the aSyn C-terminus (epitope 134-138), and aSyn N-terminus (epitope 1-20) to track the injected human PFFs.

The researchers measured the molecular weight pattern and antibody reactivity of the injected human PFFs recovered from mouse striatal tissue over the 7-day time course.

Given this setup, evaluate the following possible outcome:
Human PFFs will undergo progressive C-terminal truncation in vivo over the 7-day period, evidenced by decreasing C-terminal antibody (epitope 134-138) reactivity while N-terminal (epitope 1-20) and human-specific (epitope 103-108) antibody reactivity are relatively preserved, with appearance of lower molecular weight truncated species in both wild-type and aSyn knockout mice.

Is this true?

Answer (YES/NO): YES